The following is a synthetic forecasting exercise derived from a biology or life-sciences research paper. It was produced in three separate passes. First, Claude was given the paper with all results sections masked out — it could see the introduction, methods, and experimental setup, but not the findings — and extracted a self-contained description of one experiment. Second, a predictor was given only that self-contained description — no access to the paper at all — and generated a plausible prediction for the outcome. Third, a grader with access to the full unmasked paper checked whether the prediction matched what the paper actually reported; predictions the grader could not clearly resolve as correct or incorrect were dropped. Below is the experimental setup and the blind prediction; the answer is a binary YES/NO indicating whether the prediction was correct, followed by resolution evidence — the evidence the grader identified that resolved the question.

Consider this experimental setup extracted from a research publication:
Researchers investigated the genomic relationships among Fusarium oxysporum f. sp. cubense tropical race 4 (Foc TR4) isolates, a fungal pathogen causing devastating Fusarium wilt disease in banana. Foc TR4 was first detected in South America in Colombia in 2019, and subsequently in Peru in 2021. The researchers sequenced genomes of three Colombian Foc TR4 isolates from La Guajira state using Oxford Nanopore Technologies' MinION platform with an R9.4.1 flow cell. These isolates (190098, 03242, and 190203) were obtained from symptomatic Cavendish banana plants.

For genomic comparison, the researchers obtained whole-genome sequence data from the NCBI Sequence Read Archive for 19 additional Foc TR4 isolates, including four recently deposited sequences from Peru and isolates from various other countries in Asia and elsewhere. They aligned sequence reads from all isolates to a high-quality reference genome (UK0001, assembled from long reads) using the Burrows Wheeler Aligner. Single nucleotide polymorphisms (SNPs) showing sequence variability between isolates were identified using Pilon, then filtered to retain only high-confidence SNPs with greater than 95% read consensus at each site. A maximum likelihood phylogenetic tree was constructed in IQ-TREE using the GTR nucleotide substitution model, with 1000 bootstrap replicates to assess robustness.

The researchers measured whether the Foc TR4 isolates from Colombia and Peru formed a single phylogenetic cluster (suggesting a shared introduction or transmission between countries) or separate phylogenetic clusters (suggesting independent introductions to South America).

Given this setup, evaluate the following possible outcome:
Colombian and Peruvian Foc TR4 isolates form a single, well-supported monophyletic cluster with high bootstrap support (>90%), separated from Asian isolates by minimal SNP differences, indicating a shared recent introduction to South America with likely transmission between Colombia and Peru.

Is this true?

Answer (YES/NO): NO